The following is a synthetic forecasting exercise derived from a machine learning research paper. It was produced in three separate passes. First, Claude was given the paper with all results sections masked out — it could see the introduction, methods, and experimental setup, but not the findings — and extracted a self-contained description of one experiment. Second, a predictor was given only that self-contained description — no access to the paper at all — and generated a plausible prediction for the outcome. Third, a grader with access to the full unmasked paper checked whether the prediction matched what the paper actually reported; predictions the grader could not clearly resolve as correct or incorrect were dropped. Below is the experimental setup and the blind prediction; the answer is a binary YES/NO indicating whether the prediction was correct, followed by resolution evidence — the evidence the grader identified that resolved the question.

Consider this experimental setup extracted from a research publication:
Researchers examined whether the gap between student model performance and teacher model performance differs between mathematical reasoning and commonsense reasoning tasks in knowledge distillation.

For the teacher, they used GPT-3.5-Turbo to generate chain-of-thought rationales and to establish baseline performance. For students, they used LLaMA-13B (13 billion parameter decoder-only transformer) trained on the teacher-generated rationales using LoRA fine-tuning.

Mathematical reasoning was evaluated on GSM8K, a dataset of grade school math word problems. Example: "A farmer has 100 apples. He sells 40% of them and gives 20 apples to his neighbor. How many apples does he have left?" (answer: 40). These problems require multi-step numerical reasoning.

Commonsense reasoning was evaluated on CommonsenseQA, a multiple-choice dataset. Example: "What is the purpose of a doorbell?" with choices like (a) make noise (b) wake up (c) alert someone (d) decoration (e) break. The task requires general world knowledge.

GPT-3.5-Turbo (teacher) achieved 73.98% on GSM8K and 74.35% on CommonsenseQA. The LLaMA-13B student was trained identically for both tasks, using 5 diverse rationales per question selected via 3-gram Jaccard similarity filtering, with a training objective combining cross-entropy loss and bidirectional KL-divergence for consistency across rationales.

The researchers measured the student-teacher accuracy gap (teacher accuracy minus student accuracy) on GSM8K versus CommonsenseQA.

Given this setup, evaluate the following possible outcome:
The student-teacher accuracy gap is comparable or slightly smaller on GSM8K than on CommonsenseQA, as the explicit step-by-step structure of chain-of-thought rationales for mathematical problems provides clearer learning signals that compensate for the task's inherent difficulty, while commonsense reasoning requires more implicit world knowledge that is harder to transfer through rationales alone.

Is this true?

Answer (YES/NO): NO